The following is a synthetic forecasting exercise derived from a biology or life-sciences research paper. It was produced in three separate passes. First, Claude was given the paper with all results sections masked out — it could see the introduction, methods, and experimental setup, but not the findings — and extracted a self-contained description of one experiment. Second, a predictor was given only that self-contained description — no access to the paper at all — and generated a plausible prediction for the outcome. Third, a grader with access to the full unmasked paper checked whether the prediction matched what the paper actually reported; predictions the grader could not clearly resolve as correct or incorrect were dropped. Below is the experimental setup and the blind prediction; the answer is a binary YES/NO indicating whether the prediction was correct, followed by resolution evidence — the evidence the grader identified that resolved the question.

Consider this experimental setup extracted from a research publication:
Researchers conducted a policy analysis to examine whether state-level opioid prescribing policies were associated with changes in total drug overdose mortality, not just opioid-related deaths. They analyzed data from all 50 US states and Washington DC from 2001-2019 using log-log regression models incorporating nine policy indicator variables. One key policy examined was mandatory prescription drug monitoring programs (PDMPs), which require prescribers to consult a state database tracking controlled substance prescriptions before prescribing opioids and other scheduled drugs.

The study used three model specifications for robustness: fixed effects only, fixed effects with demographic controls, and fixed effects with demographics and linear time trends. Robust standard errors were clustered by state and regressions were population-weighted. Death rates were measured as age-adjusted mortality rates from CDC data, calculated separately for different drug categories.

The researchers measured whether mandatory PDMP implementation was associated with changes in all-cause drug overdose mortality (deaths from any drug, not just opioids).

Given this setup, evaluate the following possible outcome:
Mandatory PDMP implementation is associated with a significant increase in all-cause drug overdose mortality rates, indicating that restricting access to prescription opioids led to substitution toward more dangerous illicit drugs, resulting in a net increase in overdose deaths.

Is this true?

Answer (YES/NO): YES